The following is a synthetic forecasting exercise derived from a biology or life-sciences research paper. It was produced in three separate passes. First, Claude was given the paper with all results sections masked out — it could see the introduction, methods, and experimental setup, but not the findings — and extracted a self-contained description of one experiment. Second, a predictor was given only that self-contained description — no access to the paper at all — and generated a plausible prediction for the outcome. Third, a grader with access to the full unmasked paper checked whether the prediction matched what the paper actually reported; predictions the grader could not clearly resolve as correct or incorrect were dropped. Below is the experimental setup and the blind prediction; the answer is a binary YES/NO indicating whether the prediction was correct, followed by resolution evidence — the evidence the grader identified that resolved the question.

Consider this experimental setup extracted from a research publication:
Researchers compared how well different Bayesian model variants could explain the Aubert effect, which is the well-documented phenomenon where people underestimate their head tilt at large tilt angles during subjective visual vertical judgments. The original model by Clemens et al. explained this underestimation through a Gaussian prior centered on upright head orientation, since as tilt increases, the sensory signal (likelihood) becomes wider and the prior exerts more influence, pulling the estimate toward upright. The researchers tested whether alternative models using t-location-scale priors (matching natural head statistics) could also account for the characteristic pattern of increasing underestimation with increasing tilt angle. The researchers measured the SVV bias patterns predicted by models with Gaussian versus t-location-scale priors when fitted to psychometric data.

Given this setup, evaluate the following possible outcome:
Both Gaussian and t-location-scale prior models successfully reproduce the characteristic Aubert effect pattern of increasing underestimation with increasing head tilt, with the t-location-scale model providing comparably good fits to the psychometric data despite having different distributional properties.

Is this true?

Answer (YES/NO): NO